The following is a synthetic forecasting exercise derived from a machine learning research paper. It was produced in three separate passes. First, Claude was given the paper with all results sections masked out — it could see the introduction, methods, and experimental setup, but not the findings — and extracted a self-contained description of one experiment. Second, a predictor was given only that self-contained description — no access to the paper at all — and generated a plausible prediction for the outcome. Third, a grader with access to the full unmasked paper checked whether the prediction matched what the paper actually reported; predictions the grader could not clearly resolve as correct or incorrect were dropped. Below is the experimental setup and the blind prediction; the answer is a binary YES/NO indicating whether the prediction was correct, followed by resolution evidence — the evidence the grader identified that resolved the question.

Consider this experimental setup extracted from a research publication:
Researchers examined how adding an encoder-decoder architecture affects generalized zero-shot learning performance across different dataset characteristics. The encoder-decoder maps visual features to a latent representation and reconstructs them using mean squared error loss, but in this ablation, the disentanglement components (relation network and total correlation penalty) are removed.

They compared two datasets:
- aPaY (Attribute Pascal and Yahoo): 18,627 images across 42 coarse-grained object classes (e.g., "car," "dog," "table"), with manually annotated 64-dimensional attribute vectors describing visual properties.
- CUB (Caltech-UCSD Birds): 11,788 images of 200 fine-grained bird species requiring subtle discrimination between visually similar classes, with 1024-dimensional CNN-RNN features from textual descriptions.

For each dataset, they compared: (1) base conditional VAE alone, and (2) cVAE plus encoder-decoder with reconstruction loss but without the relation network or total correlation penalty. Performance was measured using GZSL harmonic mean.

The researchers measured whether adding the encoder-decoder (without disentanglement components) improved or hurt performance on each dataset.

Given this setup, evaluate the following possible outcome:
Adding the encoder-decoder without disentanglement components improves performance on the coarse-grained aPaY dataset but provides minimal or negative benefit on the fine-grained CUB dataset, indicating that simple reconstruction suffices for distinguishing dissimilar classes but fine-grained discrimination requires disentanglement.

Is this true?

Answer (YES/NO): NO